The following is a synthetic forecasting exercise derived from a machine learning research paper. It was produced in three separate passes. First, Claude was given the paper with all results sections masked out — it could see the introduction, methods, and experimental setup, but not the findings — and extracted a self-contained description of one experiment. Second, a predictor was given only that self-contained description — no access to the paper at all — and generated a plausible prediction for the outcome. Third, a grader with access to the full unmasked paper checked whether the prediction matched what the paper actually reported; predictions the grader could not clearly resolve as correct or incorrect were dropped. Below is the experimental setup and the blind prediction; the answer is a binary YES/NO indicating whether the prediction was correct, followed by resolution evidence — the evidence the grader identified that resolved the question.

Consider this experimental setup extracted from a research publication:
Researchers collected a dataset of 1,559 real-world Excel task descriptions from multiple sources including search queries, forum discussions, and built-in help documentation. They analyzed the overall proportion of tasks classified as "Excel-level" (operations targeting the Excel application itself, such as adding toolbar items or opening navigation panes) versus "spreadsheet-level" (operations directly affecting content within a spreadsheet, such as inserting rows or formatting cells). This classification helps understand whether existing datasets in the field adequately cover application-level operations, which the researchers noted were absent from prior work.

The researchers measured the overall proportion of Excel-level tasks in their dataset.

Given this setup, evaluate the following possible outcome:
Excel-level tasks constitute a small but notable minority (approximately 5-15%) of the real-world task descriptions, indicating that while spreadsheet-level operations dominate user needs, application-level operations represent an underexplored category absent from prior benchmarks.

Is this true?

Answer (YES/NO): NO